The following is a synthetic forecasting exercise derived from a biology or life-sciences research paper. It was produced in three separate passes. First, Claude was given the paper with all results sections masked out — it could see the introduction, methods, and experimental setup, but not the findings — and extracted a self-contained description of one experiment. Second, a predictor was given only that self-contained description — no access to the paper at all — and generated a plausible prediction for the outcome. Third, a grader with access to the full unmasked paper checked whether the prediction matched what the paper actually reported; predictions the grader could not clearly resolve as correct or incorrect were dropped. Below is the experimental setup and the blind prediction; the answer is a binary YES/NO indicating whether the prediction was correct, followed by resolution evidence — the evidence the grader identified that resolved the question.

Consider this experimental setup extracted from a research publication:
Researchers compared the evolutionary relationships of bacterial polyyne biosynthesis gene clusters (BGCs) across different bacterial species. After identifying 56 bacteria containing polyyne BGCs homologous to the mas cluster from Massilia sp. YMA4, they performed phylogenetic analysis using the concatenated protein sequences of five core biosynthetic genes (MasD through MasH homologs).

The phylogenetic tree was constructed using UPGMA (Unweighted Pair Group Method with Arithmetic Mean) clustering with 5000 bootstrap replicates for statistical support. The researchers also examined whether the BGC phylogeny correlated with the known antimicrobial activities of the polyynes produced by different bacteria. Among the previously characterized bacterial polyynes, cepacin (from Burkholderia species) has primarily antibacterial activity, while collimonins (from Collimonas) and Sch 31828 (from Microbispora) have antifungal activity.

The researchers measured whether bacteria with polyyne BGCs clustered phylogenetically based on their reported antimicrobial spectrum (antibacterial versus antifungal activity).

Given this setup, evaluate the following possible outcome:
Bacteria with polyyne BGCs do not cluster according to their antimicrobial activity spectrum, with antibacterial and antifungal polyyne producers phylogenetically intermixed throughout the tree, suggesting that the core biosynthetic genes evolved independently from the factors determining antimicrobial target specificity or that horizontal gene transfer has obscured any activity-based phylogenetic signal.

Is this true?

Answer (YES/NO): YES